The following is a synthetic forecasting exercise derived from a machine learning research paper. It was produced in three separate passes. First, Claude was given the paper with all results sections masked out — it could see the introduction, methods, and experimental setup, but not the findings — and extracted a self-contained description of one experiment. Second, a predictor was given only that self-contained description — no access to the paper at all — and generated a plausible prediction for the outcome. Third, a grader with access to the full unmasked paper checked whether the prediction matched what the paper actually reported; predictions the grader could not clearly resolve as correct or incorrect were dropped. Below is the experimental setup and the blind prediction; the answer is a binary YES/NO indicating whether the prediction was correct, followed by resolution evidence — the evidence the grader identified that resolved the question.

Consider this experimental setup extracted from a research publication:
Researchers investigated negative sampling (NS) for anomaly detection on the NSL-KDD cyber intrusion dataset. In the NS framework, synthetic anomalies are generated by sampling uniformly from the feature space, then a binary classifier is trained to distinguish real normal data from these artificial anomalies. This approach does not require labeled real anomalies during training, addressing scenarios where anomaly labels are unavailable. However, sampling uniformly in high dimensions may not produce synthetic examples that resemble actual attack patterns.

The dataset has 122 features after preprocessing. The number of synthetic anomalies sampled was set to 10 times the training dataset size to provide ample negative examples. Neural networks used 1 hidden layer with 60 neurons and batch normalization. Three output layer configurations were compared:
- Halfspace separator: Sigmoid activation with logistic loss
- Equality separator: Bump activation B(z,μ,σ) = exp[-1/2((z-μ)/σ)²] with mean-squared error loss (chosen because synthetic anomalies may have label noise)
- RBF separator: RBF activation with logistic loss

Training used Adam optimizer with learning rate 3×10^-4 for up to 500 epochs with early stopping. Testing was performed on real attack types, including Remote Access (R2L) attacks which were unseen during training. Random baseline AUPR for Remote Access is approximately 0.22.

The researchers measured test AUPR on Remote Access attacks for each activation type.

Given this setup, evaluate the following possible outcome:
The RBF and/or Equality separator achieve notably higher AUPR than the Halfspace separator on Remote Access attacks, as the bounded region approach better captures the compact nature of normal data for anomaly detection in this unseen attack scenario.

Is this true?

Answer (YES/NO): YES